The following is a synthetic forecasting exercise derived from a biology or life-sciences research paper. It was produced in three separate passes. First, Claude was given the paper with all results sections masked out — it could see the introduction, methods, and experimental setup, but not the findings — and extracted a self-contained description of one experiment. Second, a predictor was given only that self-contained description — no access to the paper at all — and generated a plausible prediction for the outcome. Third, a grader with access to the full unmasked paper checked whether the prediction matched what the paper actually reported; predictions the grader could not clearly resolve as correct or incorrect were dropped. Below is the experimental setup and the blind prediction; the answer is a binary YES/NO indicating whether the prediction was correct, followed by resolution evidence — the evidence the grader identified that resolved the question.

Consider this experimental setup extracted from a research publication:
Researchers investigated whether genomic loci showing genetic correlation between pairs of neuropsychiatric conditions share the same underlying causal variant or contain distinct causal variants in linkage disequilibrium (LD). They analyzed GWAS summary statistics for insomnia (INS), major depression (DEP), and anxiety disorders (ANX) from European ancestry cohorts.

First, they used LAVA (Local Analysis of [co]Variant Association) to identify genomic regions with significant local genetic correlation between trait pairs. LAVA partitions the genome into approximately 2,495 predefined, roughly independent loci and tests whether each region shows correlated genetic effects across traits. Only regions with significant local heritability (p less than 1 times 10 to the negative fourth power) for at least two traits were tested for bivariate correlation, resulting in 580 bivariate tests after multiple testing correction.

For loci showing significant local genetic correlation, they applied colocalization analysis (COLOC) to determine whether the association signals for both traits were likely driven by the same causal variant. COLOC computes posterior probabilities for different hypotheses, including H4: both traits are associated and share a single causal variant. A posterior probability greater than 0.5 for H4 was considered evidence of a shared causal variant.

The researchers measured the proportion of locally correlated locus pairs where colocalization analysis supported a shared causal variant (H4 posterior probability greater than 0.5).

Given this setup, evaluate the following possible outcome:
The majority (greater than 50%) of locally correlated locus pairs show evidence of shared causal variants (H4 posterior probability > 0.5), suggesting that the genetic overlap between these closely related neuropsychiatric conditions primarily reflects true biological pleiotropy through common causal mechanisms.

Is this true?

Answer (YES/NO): NO